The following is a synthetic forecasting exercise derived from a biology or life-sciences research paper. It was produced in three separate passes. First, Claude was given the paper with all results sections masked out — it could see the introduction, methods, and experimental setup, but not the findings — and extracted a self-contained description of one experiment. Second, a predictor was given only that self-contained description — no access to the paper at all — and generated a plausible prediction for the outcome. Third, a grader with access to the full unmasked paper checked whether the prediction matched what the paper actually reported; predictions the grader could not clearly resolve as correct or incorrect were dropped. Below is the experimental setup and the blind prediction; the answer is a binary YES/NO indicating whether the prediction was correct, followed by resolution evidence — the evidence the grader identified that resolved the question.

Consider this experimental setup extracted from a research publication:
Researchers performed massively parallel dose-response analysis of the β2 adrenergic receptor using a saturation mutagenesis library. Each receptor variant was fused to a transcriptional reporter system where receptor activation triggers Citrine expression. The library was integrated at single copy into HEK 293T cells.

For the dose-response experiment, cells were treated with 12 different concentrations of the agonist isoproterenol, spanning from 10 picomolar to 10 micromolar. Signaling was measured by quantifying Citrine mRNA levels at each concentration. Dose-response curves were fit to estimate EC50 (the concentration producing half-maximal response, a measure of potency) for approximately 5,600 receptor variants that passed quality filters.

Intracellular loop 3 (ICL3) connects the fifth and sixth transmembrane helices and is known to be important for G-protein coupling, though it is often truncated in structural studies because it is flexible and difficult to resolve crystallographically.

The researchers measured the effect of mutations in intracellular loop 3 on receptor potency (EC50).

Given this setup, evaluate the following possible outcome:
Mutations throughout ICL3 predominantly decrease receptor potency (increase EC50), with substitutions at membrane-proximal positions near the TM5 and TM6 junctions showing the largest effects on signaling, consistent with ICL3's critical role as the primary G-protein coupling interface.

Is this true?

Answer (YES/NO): NO